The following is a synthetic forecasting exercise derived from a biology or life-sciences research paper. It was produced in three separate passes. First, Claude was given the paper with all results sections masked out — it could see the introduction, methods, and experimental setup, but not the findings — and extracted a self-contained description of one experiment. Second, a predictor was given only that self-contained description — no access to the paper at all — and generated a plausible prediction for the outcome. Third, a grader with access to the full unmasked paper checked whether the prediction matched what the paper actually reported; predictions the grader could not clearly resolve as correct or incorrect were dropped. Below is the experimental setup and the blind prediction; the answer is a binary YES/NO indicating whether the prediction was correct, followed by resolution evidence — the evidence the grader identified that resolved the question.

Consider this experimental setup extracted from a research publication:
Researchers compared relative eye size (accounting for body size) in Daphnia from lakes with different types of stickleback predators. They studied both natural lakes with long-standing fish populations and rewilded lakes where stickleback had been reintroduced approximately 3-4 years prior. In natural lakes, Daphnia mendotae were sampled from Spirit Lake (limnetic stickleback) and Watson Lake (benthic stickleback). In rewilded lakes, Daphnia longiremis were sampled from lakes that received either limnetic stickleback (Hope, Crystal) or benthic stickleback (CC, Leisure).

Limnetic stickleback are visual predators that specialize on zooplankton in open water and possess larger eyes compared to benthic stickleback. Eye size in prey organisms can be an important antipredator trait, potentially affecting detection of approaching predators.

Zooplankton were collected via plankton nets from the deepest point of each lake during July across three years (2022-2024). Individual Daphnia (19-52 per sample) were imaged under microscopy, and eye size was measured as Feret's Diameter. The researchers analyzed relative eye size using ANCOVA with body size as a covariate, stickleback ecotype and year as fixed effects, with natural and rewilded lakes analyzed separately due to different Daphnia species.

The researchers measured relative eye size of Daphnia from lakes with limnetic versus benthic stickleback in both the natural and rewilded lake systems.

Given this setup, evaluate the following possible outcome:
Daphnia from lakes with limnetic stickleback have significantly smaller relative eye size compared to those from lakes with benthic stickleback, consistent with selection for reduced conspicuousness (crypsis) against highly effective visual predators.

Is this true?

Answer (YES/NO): NO